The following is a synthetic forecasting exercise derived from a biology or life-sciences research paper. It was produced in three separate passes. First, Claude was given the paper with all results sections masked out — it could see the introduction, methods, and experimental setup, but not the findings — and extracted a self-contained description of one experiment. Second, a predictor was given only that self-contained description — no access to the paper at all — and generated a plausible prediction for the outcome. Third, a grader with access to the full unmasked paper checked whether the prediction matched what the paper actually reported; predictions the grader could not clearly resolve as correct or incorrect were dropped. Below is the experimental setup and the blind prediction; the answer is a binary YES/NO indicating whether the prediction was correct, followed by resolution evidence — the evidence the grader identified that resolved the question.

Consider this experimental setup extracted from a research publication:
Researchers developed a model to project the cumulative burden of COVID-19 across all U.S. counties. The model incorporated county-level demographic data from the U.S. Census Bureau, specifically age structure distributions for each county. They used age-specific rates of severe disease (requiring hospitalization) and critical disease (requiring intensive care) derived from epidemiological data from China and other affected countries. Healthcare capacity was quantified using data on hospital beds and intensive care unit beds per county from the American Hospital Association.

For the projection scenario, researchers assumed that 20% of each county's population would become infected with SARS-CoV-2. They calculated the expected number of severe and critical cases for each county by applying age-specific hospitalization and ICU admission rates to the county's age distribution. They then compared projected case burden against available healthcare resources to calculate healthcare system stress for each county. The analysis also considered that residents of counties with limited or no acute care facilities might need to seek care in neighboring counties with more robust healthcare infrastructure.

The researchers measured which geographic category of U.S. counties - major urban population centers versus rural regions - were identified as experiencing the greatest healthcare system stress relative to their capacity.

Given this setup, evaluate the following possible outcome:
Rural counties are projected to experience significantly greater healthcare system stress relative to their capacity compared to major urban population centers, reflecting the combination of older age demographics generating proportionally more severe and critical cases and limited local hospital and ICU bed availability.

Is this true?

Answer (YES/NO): YES